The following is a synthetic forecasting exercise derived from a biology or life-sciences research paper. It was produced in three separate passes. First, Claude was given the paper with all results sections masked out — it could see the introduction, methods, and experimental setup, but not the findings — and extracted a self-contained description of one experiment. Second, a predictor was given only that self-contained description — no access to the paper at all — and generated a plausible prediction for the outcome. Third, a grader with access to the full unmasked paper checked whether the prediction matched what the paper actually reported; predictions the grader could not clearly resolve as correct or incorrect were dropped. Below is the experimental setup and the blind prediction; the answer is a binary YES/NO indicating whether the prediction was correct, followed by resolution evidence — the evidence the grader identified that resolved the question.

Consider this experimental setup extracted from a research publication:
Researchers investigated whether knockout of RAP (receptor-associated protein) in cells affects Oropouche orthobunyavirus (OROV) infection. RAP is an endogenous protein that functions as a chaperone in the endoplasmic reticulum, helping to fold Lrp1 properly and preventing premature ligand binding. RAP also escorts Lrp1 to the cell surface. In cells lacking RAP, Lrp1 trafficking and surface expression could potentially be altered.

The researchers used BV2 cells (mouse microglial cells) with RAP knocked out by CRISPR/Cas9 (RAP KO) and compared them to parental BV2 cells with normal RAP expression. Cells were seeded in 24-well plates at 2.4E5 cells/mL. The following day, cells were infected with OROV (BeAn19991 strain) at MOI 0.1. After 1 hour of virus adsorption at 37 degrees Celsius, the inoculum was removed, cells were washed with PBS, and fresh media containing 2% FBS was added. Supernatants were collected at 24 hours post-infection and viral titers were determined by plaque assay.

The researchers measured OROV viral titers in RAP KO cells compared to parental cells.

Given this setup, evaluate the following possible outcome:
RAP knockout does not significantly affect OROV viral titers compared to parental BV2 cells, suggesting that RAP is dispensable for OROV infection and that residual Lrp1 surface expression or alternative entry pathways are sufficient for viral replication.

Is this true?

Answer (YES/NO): NO